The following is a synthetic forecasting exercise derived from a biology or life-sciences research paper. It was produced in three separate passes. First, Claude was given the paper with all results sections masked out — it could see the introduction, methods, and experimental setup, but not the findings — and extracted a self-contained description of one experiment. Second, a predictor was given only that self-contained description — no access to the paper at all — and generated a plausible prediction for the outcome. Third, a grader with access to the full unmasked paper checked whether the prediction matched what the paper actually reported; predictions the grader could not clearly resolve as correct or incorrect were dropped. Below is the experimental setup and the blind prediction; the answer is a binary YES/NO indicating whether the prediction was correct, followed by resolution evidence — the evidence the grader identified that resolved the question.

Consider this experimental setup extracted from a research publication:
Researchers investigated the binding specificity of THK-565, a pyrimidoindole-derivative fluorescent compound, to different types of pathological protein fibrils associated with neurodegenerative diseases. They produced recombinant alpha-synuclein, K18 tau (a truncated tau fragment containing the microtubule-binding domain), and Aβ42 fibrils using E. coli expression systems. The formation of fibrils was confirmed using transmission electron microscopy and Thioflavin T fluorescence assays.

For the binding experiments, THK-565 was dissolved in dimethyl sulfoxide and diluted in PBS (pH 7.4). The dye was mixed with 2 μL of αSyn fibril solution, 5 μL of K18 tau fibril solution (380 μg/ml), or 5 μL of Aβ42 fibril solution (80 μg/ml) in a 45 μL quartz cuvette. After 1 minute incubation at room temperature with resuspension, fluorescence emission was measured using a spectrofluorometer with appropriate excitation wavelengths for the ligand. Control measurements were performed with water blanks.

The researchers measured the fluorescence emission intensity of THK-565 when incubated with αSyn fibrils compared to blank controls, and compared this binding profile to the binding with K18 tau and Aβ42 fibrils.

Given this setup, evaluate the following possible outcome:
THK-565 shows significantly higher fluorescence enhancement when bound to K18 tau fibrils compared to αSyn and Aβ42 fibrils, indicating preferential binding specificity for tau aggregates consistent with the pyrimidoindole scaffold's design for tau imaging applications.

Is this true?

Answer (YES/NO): NO